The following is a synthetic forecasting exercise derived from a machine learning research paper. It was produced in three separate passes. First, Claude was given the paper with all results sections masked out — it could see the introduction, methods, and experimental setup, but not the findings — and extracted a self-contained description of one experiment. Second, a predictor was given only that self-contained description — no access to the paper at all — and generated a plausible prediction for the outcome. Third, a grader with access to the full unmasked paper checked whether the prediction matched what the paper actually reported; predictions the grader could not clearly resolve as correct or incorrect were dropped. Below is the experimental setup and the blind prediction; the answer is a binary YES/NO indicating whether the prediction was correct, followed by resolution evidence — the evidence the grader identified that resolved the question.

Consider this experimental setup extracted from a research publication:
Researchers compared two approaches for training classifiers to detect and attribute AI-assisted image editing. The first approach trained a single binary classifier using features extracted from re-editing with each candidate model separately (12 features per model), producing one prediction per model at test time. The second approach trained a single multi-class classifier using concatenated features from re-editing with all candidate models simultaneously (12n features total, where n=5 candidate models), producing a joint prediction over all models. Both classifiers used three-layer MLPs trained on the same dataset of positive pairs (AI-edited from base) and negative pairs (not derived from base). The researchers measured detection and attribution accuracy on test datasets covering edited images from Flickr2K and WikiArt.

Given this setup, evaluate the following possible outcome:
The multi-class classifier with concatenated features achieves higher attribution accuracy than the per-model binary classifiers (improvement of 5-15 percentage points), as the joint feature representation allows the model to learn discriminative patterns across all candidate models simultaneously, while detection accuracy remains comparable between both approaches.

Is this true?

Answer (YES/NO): NO